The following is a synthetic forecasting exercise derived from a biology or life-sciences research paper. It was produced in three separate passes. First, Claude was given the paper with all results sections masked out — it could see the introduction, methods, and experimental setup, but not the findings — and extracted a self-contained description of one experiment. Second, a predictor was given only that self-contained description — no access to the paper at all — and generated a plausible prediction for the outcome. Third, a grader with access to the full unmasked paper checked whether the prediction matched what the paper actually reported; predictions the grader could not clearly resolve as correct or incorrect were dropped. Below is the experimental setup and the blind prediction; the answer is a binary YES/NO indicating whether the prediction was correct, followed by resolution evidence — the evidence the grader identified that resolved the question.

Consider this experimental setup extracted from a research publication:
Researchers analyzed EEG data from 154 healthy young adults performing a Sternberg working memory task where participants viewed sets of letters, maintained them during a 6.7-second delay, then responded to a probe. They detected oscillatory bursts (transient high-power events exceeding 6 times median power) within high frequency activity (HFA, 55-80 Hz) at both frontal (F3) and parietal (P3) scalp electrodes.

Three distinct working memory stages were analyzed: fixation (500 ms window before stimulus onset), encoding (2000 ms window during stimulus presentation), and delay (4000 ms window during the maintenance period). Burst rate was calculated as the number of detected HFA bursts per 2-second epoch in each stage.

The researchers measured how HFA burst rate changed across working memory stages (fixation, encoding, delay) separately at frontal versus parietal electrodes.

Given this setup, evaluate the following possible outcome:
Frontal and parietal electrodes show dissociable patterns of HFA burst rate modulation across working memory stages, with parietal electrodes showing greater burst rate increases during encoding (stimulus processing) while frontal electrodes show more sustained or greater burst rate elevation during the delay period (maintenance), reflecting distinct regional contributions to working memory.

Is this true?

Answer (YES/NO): YES